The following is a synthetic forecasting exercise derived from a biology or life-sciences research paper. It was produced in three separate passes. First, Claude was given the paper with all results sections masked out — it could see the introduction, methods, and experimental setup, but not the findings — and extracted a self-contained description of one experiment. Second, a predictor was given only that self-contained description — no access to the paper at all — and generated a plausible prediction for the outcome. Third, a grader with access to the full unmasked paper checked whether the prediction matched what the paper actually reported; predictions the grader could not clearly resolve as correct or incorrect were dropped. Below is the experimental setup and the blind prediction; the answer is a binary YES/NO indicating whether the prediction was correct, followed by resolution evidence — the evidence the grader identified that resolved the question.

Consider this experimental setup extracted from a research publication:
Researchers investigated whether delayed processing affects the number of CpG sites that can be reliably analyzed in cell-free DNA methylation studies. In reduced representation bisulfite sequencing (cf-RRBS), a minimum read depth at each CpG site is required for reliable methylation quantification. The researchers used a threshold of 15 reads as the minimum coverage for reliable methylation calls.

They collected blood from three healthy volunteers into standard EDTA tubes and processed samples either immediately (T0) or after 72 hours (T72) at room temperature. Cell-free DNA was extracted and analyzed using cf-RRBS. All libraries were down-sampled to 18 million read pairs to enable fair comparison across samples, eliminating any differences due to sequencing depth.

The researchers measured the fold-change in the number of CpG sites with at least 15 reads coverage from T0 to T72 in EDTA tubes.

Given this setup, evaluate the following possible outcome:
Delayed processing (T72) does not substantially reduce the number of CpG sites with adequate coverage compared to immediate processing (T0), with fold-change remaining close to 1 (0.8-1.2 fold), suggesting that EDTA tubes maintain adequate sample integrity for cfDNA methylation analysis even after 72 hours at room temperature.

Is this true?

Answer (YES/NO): YES